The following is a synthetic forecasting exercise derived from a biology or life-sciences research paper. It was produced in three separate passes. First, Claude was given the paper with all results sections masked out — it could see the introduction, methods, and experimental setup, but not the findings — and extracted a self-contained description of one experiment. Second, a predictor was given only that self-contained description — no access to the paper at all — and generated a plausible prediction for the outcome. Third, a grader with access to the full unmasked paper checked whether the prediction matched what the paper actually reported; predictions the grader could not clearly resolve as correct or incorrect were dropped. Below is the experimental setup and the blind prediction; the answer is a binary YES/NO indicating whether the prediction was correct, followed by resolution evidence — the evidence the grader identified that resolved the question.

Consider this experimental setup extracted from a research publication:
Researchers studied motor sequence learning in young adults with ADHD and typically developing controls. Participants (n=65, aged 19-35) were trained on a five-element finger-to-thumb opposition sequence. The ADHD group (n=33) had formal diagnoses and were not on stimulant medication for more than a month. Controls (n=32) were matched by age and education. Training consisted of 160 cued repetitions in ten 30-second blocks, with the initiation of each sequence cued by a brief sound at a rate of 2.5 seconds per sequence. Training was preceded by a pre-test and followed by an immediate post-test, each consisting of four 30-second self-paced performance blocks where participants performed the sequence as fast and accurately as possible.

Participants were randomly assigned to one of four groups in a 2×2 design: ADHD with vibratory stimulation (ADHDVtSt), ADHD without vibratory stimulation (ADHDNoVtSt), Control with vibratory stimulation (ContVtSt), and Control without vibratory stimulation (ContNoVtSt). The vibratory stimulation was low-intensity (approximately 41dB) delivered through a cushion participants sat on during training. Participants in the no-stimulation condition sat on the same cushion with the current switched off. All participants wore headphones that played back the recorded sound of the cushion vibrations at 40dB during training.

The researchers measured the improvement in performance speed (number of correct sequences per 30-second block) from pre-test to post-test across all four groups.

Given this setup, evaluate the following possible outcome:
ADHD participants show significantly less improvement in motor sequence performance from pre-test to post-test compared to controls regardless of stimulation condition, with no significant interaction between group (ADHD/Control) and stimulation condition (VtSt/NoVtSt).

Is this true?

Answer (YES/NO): NO